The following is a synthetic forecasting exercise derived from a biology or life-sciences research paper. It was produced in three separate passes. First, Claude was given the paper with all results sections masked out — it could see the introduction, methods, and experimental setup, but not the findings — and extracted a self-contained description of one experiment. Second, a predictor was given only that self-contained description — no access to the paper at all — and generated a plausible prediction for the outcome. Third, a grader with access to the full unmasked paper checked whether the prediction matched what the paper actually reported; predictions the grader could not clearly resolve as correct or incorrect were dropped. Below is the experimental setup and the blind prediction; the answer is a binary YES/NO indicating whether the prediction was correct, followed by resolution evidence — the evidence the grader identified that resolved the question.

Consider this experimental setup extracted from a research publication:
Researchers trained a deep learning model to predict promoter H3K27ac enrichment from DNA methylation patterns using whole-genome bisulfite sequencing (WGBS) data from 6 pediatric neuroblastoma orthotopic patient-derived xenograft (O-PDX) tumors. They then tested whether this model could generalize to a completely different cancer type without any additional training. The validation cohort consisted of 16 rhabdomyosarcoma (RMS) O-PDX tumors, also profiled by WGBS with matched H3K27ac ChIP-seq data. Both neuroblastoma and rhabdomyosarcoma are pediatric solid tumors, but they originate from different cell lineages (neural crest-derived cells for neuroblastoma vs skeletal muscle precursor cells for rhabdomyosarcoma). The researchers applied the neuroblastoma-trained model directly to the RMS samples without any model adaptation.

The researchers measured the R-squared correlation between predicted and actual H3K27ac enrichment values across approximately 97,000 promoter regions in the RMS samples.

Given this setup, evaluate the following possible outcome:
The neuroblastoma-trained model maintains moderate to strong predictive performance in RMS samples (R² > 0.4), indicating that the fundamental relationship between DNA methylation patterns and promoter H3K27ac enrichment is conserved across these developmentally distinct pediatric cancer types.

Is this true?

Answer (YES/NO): YES